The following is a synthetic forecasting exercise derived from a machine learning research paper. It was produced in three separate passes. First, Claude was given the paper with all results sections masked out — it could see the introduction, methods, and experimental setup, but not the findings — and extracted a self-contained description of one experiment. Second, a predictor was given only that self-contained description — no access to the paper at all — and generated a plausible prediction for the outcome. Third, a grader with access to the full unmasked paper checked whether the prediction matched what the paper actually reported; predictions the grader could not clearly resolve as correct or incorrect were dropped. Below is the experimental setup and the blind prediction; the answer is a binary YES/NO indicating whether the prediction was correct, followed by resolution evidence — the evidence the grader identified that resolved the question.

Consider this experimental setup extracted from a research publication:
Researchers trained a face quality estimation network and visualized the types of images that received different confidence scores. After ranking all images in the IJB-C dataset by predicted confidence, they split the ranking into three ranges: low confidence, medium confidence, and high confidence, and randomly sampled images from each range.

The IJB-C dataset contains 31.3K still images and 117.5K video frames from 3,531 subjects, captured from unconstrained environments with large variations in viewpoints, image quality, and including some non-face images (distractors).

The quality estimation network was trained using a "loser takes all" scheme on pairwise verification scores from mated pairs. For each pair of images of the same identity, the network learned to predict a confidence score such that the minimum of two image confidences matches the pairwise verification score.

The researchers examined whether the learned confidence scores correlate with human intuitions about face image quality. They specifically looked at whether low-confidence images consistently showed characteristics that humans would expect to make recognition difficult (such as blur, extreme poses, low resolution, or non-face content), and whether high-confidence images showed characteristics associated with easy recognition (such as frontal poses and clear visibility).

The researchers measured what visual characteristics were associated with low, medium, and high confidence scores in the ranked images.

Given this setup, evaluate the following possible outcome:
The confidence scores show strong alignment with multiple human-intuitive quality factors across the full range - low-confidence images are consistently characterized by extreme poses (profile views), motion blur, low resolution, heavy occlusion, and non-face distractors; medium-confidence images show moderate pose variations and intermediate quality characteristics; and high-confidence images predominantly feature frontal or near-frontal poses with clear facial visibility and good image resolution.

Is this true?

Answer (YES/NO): NO